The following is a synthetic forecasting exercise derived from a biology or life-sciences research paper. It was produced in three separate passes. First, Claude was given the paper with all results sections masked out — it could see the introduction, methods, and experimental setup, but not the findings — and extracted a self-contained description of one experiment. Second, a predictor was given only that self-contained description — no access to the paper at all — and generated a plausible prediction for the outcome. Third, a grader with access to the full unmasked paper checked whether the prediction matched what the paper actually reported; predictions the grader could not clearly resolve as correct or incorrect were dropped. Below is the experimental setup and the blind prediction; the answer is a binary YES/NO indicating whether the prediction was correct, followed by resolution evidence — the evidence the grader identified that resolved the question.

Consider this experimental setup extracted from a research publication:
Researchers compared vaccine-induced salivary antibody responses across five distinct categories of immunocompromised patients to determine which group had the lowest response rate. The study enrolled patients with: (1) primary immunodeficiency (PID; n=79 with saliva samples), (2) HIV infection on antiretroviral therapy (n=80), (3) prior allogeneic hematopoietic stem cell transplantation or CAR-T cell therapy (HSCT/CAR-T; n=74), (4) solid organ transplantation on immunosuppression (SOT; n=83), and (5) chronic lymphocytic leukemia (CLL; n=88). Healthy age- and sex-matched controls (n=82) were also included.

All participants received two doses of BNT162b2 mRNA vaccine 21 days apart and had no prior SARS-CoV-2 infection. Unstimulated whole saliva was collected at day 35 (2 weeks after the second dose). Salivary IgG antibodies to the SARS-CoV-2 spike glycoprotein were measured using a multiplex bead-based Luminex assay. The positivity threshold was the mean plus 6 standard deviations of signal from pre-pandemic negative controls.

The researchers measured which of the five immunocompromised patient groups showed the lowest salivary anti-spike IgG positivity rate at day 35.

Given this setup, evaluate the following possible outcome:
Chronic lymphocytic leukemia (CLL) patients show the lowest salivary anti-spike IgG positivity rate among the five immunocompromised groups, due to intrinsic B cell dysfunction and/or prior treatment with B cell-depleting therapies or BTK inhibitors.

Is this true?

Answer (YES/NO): NO